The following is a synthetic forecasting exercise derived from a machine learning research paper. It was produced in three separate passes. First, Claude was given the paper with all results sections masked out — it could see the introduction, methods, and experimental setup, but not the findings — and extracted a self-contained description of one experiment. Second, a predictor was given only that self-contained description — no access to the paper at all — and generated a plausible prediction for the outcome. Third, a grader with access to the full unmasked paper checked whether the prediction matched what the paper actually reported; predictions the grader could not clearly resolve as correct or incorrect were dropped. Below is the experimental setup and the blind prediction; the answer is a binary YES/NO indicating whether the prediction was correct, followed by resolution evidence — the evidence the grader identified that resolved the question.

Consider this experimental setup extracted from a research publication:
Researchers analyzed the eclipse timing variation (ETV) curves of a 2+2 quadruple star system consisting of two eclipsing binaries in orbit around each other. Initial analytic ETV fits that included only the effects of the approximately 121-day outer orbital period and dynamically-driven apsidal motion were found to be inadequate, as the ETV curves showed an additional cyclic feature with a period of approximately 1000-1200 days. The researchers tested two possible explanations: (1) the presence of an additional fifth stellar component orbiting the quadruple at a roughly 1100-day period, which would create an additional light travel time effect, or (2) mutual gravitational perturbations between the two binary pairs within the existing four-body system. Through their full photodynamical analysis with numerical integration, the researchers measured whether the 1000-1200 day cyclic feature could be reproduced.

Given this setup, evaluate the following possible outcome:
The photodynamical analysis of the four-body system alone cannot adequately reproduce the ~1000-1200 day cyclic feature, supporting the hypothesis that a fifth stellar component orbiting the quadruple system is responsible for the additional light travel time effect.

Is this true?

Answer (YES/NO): NO